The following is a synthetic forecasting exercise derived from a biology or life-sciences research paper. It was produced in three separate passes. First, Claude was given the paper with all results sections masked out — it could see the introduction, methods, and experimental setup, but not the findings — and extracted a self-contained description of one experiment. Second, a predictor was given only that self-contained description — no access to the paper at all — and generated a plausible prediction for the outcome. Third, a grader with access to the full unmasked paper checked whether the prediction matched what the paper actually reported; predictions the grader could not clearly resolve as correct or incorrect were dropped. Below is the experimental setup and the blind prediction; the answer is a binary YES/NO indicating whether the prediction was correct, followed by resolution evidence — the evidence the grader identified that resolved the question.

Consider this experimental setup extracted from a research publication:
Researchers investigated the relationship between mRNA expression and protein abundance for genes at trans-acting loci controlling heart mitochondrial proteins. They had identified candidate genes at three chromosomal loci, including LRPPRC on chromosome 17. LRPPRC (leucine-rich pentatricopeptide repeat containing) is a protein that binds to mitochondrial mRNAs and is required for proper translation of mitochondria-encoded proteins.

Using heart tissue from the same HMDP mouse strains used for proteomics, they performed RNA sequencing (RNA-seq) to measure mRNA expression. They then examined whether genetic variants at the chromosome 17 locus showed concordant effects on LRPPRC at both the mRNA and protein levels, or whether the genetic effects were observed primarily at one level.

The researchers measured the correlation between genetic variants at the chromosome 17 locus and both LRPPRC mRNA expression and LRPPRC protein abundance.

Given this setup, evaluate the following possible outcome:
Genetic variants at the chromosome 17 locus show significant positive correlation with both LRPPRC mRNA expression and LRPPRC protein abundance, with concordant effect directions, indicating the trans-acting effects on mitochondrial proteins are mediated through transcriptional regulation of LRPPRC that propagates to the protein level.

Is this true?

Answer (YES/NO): NO